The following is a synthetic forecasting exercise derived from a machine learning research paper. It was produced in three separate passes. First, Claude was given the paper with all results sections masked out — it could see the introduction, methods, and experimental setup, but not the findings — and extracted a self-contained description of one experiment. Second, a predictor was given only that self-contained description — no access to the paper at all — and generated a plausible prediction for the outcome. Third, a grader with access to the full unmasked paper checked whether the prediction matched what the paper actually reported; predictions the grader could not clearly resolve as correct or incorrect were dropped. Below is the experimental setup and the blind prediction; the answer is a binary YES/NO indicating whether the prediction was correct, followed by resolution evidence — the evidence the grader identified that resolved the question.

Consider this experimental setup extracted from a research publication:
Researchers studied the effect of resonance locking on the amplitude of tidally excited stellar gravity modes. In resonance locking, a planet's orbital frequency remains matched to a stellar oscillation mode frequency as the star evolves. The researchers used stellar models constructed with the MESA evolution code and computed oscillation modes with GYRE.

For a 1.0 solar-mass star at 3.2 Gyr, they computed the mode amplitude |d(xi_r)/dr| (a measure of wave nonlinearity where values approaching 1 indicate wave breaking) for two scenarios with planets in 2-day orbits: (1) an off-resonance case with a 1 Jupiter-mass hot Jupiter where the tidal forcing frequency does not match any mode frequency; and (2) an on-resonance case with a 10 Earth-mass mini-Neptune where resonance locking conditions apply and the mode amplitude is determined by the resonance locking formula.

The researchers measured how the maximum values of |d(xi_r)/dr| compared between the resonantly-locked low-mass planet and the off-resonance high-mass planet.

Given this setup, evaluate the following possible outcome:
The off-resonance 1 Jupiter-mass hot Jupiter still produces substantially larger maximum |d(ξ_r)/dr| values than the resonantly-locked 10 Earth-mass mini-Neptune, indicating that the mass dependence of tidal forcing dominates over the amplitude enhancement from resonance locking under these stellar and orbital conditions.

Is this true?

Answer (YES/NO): NO